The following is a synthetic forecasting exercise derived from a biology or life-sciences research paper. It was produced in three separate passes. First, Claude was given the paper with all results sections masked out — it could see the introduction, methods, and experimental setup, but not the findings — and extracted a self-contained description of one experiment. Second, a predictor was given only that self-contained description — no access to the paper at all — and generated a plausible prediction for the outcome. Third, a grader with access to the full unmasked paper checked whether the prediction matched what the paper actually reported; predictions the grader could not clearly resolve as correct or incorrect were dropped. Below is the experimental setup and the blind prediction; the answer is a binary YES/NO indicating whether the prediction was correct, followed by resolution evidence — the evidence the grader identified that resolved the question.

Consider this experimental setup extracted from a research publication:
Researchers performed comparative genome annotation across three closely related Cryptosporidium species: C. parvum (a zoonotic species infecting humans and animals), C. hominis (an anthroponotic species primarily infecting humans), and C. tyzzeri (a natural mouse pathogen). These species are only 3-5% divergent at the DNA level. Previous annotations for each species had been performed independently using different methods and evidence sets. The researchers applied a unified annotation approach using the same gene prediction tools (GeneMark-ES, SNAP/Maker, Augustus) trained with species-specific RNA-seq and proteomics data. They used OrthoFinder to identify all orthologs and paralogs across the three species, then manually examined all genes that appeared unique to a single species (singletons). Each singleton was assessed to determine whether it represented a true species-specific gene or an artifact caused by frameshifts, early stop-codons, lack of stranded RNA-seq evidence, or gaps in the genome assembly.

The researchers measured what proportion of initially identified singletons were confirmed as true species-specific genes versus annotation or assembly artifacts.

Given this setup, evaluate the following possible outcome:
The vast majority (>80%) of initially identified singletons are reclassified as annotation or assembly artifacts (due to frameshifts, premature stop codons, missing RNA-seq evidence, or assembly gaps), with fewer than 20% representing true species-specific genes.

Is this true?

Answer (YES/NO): YES